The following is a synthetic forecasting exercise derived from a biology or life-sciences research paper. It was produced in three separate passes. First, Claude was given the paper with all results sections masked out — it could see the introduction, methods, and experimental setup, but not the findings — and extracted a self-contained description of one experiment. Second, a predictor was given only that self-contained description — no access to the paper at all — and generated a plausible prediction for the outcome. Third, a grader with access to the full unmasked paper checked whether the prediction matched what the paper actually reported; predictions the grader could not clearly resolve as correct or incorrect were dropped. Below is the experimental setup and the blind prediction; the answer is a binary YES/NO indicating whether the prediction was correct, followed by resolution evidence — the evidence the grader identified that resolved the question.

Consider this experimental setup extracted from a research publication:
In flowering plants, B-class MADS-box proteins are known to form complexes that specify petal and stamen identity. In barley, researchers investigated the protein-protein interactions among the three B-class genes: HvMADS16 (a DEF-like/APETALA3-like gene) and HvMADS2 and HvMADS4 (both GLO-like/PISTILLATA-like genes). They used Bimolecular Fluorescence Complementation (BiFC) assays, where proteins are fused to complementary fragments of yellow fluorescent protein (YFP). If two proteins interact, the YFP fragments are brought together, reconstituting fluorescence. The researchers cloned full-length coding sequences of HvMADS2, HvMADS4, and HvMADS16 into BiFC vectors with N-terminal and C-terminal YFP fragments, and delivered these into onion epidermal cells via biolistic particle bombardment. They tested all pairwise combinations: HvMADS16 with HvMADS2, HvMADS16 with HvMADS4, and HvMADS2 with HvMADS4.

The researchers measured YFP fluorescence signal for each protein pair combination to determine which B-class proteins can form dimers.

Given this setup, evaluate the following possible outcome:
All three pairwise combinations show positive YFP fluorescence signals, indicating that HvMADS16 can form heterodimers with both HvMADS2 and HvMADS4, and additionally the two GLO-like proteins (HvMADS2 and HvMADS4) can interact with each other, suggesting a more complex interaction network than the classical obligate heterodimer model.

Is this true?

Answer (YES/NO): NO